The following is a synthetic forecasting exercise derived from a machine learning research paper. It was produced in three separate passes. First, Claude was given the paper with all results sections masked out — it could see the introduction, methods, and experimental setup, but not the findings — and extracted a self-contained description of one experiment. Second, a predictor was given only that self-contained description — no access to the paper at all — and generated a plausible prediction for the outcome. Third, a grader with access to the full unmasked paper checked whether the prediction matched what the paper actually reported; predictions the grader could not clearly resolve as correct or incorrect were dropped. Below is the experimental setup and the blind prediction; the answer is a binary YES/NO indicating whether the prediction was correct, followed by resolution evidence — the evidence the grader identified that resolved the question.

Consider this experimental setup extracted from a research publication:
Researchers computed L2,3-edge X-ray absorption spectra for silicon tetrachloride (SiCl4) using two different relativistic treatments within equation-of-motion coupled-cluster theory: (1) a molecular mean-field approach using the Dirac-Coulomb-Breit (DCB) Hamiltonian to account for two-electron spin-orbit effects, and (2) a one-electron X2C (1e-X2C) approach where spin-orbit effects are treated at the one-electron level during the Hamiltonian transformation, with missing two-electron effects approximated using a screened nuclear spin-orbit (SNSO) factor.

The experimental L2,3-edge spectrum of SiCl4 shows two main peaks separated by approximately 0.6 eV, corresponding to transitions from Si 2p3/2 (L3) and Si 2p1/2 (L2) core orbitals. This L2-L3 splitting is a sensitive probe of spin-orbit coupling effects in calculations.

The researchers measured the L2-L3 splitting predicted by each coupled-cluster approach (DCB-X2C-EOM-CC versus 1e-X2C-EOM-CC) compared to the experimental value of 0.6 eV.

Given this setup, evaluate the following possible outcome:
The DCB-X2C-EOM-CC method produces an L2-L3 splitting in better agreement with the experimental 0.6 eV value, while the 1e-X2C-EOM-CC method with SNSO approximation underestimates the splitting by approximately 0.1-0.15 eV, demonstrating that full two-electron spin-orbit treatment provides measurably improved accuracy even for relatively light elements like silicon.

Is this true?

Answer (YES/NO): NO